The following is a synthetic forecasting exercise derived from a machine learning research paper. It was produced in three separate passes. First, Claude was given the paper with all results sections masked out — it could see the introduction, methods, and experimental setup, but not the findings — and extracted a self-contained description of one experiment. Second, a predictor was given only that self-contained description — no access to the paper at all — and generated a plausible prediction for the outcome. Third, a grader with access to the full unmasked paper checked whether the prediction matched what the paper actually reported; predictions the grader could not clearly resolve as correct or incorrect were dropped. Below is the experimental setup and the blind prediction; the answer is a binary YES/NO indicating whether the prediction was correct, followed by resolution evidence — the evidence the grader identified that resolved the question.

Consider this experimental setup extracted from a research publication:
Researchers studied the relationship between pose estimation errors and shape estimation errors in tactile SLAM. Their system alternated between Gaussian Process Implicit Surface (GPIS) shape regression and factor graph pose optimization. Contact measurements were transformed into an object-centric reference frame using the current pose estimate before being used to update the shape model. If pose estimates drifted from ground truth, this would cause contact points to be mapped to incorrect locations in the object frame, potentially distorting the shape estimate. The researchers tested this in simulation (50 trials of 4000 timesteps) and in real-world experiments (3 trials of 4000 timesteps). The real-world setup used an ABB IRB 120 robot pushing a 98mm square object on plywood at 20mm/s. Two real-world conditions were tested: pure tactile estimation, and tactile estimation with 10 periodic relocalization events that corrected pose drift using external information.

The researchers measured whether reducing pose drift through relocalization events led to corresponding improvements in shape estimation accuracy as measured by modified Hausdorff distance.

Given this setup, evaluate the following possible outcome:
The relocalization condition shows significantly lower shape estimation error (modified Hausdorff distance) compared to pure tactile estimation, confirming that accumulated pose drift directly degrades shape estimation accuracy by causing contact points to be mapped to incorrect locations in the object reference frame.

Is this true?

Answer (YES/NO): YES